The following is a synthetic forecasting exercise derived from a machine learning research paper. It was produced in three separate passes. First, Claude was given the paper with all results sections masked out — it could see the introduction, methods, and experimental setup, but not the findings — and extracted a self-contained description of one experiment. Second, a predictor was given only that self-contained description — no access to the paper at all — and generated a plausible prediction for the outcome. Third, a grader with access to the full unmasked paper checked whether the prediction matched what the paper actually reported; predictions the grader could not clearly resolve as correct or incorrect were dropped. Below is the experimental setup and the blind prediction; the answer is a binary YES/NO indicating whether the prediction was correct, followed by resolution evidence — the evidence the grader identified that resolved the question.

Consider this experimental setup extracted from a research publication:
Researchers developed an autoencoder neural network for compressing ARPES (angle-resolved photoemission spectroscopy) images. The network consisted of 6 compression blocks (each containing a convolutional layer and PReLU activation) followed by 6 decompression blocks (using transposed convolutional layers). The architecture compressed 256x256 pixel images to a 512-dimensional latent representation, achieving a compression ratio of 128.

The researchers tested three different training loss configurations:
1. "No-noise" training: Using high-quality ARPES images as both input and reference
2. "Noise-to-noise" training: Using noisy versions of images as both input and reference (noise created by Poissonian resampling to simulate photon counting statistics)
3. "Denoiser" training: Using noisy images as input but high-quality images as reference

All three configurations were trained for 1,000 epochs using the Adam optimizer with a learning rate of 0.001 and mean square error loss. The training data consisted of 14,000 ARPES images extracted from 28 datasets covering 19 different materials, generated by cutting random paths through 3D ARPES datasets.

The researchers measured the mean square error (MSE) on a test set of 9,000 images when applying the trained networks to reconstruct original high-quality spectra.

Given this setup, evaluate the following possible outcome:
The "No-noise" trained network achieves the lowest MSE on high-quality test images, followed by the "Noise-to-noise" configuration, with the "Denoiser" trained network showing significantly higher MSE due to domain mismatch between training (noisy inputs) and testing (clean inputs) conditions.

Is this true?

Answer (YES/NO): NO